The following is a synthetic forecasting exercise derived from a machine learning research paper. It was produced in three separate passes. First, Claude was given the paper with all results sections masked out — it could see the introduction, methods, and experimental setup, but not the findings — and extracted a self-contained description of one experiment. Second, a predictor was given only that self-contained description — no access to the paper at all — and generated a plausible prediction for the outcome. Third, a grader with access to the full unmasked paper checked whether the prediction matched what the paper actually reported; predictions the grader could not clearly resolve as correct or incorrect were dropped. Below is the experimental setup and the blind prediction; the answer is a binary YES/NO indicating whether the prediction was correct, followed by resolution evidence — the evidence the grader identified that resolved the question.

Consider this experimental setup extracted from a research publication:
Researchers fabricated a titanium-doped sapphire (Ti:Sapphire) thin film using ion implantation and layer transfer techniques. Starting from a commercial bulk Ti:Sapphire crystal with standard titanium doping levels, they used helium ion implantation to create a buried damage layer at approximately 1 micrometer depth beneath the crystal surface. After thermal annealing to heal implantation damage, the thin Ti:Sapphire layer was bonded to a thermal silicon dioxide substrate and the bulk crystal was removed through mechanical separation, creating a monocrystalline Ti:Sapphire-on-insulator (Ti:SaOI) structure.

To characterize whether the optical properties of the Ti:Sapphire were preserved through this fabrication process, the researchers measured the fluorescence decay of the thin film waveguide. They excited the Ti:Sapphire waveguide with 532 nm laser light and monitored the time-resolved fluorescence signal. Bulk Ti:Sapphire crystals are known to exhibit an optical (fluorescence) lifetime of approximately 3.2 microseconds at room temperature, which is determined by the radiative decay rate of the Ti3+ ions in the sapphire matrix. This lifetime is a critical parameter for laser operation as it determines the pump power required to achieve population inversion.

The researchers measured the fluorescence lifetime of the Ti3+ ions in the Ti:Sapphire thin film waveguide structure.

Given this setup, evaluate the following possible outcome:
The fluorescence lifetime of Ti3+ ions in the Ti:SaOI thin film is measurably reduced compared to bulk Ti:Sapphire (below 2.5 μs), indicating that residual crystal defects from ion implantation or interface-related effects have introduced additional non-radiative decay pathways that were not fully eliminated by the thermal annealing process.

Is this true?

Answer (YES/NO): NO